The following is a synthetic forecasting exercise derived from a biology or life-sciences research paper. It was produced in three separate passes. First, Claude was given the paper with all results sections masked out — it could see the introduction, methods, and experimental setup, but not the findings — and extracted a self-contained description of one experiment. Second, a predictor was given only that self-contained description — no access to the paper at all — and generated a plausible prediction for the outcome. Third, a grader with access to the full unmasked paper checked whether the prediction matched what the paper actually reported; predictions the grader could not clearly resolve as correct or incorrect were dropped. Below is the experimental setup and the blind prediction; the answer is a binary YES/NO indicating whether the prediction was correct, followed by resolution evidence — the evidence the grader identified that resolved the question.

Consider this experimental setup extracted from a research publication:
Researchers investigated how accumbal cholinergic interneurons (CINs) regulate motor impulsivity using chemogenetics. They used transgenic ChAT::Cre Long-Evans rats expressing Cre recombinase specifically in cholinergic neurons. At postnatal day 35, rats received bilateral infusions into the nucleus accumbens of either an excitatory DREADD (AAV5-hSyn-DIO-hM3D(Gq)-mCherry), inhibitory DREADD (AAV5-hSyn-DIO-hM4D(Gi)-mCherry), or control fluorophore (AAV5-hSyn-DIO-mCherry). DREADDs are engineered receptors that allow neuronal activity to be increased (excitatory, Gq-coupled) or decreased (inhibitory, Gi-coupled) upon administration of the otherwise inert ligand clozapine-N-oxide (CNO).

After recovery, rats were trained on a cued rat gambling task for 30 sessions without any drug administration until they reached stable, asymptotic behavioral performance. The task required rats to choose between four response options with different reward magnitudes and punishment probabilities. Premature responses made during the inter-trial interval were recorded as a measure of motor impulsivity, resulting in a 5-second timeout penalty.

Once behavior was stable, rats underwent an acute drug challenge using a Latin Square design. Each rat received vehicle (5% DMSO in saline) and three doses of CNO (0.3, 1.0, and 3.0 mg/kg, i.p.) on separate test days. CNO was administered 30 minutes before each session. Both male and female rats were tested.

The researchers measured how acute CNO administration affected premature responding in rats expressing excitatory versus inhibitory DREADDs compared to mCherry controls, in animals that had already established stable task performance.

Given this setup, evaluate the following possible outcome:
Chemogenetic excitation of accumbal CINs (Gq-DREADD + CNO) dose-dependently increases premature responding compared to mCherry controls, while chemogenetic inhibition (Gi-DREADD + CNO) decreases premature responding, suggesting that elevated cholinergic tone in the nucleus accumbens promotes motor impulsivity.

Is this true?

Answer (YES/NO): YES